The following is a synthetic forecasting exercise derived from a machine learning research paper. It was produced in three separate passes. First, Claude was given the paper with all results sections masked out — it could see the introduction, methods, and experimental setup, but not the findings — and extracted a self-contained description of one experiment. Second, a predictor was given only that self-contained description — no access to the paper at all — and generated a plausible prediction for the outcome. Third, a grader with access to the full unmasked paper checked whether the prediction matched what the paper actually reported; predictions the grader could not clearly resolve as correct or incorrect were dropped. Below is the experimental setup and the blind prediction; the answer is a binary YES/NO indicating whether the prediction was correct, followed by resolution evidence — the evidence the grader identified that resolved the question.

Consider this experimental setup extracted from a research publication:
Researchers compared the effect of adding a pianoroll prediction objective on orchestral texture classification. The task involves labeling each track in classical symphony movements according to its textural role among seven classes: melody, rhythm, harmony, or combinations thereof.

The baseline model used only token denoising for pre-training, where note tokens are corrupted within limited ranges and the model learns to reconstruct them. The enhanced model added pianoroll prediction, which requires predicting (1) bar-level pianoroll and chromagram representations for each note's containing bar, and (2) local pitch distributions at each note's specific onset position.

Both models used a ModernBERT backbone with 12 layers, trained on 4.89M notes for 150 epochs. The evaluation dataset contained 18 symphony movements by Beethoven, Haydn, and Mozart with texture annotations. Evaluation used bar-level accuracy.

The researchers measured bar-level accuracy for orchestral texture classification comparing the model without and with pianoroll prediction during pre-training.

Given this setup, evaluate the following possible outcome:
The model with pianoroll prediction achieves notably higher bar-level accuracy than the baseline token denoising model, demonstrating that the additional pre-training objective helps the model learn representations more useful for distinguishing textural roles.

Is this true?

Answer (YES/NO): YES